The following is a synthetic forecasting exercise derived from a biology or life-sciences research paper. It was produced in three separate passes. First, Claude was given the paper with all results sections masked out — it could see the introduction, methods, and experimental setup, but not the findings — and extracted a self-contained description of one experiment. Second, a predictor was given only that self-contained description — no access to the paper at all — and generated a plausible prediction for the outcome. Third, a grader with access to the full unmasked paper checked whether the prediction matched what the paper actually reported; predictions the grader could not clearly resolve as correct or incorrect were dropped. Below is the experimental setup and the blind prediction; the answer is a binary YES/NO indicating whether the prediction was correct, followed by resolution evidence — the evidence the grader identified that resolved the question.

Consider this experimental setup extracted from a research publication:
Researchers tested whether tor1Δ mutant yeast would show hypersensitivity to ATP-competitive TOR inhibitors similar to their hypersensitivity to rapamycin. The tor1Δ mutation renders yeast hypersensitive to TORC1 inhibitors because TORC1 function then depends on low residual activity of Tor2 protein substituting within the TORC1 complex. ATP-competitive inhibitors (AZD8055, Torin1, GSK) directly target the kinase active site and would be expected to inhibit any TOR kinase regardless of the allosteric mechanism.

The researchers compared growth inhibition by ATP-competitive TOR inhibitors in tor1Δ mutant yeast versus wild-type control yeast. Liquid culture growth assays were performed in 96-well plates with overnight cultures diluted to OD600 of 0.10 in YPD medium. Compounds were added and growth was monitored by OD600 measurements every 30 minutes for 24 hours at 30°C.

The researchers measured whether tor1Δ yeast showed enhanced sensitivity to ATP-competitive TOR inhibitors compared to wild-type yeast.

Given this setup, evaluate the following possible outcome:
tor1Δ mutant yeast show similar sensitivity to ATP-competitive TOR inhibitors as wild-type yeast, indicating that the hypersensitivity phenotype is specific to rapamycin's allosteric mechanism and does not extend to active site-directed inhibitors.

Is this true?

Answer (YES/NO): NO